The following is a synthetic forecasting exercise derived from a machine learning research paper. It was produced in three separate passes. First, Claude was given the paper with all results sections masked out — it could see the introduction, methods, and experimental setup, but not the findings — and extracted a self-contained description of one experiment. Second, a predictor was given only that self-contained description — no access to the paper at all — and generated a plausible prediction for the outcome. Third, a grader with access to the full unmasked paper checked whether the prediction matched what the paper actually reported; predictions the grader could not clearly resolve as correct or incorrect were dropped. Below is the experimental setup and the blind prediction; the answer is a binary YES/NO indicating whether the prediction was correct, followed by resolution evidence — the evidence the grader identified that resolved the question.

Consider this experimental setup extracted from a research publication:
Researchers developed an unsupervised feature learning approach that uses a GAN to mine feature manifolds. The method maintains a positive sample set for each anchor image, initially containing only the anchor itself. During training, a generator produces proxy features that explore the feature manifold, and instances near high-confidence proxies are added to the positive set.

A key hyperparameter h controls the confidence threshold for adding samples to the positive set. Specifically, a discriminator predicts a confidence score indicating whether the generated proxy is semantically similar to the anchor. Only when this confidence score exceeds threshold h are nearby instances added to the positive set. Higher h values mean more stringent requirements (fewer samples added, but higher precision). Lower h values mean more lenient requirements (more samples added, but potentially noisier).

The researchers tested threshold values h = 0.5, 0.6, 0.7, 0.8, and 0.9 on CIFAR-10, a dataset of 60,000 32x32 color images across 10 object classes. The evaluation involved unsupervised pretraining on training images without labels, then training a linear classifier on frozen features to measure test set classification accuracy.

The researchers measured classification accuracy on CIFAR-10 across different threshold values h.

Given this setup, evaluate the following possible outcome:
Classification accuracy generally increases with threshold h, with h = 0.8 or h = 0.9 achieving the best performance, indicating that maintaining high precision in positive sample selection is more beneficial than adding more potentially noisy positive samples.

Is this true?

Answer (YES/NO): NO